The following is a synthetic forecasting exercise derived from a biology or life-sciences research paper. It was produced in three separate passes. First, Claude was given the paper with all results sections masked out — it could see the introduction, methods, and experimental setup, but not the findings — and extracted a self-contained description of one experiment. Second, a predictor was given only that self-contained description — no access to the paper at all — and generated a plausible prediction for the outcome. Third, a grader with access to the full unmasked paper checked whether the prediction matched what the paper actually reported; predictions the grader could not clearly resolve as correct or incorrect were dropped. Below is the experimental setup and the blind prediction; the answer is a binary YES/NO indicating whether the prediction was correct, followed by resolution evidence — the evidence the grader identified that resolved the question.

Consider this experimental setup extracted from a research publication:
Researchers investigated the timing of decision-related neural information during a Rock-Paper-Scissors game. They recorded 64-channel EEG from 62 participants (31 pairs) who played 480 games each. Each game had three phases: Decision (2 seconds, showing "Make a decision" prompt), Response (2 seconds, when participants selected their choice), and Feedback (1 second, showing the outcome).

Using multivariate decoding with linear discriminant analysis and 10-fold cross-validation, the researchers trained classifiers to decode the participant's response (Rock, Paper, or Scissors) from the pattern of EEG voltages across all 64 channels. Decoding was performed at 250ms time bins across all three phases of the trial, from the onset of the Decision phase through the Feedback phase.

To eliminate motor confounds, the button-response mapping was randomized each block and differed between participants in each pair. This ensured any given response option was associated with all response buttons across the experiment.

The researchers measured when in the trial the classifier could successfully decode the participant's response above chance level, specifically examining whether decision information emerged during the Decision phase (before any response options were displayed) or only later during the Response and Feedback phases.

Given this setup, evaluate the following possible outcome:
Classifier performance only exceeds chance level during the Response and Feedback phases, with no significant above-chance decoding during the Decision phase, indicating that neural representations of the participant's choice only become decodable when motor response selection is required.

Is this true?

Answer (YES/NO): NO